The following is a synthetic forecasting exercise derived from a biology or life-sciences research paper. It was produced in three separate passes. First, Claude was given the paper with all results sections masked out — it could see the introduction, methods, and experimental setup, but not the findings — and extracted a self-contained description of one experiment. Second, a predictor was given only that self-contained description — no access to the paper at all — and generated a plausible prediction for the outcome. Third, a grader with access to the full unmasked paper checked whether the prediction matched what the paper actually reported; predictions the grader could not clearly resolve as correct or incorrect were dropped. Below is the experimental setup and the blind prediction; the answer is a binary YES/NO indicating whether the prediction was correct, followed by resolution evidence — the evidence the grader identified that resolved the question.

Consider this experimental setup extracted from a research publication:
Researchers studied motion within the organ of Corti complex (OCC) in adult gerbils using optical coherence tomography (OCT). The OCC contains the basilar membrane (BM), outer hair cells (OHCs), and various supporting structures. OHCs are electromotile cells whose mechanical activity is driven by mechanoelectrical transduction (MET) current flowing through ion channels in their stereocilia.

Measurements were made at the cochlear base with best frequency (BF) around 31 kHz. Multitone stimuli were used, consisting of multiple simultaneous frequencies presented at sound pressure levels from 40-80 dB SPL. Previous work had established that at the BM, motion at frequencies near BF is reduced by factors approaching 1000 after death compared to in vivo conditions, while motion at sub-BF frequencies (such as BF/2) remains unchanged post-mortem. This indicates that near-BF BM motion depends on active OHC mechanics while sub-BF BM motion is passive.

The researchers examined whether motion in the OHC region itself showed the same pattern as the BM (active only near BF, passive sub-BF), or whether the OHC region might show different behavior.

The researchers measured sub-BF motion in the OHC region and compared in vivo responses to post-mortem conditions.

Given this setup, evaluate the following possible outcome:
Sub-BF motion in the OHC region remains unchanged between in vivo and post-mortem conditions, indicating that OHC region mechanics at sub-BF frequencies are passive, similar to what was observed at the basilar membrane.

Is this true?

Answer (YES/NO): NO